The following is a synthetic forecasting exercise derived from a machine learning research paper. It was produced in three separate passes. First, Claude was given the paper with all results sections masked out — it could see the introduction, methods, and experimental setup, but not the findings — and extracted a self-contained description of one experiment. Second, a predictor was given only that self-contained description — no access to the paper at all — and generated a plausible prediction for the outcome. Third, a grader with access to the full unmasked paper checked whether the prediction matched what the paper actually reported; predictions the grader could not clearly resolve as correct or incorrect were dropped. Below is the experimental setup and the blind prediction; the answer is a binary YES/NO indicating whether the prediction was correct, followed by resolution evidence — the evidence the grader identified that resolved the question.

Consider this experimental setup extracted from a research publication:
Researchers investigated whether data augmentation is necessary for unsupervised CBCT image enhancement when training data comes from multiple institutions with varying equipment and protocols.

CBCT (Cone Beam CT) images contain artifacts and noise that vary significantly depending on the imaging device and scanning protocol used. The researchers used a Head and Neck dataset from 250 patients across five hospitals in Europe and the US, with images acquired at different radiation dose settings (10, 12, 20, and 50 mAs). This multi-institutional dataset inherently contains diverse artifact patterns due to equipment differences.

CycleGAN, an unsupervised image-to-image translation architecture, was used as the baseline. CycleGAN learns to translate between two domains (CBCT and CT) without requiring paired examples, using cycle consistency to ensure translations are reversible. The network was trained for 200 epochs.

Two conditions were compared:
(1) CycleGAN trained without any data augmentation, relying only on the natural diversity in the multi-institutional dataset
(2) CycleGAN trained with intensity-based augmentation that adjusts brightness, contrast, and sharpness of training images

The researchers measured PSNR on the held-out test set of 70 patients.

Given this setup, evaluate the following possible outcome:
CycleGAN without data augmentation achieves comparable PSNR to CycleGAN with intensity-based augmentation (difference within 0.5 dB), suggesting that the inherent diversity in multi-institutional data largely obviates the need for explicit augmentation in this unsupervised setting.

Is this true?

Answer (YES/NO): NO